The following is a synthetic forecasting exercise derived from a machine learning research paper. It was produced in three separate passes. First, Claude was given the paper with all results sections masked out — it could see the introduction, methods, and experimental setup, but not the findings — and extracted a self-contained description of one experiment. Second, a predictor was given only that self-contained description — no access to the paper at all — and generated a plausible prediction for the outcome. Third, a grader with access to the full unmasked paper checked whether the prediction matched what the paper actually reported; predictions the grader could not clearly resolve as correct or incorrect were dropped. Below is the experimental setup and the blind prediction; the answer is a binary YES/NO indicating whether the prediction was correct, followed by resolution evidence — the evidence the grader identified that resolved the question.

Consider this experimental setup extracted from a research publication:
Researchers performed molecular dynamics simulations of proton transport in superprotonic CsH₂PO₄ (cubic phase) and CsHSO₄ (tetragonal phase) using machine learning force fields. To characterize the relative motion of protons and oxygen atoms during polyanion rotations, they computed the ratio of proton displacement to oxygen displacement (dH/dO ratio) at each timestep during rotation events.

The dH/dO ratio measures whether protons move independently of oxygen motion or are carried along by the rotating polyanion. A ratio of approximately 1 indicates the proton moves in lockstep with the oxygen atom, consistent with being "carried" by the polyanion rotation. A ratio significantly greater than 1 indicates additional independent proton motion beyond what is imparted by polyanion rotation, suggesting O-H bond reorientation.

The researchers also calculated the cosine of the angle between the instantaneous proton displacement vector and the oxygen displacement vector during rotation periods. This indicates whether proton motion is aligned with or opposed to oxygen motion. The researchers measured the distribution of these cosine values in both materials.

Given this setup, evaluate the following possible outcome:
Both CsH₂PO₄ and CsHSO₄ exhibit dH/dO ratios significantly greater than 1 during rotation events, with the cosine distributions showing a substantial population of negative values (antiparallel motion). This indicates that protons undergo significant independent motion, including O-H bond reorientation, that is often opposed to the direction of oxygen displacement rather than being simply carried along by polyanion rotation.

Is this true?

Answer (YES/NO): NO